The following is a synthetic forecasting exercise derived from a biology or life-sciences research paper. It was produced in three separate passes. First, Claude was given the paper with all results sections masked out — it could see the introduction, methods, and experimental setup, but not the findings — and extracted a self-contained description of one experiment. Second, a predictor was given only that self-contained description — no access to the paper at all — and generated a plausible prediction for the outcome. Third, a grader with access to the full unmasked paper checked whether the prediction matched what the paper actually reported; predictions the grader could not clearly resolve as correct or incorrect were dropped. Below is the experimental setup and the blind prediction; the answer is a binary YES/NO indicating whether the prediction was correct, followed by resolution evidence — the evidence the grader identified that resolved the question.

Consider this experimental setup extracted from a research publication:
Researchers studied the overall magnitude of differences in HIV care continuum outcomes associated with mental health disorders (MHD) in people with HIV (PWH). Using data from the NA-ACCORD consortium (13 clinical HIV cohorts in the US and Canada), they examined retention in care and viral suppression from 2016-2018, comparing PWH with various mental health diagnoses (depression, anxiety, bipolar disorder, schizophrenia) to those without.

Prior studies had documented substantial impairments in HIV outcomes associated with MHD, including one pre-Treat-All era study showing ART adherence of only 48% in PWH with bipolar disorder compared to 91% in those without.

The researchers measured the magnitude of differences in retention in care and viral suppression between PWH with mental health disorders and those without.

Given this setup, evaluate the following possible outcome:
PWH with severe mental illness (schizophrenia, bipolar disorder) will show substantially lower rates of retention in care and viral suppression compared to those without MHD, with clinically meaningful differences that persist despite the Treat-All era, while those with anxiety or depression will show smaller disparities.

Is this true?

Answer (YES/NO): NO